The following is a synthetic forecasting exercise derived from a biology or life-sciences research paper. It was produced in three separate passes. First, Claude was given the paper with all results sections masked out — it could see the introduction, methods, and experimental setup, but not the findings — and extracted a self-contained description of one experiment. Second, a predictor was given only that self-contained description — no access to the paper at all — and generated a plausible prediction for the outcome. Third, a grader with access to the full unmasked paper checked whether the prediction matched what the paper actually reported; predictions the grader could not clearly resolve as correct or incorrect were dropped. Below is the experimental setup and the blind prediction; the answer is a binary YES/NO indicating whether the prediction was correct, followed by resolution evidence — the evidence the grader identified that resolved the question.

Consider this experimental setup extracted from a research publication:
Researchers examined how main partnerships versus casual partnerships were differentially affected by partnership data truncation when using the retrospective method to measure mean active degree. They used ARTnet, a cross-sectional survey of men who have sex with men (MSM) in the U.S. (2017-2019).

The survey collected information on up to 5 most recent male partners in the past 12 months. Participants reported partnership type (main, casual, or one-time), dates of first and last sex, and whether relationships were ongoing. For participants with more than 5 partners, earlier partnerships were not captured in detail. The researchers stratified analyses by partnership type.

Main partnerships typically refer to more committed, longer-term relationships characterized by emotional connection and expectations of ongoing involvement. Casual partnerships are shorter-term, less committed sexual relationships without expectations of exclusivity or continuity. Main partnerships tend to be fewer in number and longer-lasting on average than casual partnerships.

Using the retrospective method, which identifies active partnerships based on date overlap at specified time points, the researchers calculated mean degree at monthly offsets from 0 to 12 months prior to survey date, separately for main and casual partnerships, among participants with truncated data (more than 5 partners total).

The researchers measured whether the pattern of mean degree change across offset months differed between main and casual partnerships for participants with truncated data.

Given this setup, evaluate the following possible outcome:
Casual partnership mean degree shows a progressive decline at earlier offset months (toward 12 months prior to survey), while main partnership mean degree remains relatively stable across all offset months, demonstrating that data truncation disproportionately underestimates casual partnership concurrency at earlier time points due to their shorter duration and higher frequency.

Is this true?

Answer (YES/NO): YES